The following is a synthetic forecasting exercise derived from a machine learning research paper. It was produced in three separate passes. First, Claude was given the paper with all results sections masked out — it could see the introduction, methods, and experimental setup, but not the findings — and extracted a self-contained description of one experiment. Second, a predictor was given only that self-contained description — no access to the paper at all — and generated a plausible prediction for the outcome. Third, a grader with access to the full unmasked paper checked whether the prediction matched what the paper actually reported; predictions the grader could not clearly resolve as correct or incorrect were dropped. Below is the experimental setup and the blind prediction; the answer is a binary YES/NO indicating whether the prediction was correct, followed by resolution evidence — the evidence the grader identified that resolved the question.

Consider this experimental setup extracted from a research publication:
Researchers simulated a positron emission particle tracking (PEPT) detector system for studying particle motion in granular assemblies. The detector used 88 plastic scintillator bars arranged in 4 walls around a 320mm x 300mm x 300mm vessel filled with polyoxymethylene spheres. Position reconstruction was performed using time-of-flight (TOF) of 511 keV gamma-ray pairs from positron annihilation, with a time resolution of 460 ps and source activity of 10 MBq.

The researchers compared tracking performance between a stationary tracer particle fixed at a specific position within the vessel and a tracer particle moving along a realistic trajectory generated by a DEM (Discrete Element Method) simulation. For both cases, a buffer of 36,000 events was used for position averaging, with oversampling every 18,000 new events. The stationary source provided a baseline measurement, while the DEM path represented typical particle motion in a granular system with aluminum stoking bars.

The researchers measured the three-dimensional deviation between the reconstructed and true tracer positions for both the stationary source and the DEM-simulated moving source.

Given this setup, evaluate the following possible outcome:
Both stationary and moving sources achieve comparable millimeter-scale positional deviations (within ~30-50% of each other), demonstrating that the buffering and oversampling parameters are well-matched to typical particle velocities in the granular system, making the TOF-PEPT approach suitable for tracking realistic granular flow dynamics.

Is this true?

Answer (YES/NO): YES